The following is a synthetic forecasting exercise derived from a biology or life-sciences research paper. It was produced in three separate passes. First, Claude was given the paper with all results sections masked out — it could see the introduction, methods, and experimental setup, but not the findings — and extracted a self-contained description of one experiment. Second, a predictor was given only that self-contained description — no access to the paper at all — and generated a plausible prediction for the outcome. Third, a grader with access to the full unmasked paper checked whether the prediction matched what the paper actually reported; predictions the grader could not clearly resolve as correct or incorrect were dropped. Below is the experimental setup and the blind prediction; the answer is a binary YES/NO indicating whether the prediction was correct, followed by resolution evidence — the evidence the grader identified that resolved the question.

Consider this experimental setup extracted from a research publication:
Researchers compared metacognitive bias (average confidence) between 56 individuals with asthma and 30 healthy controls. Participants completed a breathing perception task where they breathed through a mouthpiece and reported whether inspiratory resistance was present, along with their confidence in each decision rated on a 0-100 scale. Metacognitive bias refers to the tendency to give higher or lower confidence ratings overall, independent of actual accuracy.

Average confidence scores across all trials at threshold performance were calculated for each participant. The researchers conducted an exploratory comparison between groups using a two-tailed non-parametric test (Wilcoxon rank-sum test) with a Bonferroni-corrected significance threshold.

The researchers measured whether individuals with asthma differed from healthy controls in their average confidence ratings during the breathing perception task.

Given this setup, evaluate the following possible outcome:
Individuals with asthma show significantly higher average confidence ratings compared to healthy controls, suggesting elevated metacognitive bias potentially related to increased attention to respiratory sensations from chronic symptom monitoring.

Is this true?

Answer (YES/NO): NO